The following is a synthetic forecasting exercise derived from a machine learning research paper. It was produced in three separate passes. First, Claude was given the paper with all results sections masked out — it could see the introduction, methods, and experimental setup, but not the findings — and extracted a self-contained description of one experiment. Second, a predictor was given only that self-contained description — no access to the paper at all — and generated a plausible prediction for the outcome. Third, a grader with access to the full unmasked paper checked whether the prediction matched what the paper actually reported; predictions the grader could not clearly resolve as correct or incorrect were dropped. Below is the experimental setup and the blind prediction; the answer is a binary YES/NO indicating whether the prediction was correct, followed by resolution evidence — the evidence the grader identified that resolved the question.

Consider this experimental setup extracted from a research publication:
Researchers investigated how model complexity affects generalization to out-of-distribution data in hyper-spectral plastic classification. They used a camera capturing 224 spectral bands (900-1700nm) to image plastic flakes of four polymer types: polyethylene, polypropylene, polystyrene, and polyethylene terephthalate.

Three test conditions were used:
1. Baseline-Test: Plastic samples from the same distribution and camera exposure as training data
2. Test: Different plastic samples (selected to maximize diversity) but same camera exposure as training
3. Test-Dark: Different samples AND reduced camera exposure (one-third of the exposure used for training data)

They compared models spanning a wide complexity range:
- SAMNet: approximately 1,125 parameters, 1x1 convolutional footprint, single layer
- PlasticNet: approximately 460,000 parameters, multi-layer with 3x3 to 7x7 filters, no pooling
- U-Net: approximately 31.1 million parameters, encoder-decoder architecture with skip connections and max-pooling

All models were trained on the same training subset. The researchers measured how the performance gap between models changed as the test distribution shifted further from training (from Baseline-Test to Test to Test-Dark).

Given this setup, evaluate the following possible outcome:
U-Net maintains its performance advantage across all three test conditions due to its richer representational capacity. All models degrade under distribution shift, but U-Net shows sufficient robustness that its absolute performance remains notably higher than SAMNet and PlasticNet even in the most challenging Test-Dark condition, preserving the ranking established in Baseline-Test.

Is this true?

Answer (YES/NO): NO